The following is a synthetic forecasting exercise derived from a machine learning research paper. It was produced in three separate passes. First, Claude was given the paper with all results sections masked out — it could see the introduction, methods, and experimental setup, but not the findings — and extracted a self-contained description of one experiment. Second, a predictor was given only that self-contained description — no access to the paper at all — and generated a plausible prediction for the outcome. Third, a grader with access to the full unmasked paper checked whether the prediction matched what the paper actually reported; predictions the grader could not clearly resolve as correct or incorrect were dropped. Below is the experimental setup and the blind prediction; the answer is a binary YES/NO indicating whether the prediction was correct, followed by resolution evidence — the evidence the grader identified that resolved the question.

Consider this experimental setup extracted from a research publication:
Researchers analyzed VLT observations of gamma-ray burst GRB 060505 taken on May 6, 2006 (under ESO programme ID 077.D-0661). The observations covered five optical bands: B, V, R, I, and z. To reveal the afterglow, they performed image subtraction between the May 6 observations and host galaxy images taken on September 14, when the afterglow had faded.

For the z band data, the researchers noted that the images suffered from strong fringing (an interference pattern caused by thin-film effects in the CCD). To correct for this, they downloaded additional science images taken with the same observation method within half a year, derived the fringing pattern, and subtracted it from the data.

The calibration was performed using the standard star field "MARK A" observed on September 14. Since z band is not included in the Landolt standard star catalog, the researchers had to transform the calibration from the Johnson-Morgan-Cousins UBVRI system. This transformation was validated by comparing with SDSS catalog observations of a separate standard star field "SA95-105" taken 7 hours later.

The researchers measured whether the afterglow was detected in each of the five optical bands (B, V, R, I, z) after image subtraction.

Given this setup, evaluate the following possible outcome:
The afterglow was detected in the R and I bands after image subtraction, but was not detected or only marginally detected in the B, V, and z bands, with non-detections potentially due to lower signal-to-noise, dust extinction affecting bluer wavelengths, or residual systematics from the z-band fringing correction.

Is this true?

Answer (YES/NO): NO